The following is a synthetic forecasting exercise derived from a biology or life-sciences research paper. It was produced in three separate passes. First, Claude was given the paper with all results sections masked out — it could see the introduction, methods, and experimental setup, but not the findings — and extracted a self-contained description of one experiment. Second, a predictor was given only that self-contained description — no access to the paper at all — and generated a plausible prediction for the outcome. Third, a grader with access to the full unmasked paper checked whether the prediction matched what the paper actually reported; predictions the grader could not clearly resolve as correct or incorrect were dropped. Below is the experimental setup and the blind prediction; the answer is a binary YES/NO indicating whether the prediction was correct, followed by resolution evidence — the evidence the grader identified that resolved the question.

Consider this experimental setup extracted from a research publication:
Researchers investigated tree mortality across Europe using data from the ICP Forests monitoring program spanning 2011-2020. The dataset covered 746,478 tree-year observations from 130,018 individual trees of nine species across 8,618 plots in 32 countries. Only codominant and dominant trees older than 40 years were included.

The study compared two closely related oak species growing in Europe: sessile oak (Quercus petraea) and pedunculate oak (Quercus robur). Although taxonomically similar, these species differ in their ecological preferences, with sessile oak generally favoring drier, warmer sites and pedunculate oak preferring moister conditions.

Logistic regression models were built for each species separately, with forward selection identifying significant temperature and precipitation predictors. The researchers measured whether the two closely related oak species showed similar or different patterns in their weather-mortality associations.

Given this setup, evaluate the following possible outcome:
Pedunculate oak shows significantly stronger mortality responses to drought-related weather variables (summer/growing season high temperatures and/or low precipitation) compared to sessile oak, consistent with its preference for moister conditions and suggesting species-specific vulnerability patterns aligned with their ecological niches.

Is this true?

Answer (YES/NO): YES